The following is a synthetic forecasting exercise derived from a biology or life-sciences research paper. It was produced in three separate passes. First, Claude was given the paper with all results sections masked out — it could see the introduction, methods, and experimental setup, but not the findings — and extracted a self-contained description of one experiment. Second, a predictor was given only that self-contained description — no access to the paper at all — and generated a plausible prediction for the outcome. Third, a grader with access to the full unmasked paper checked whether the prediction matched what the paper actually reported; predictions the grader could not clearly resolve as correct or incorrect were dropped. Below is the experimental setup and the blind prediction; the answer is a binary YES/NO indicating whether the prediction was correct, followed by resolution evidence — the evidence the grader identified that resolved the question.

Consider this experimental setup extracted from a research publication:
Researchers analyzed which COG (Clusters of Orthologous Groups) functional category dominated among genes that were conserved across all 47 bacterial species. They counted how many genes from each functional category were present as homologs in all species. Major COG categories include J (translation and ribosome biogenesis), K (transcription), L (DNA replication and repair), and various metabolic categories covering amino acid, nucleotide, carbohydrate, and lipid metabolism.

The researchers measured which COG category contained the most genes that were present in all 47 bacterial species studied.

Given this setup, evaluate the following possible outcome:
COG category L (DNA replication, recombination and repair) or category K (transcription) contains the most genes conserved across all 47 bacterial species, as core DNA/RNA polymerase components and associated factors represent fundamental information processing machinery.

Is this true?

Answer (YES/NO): NO